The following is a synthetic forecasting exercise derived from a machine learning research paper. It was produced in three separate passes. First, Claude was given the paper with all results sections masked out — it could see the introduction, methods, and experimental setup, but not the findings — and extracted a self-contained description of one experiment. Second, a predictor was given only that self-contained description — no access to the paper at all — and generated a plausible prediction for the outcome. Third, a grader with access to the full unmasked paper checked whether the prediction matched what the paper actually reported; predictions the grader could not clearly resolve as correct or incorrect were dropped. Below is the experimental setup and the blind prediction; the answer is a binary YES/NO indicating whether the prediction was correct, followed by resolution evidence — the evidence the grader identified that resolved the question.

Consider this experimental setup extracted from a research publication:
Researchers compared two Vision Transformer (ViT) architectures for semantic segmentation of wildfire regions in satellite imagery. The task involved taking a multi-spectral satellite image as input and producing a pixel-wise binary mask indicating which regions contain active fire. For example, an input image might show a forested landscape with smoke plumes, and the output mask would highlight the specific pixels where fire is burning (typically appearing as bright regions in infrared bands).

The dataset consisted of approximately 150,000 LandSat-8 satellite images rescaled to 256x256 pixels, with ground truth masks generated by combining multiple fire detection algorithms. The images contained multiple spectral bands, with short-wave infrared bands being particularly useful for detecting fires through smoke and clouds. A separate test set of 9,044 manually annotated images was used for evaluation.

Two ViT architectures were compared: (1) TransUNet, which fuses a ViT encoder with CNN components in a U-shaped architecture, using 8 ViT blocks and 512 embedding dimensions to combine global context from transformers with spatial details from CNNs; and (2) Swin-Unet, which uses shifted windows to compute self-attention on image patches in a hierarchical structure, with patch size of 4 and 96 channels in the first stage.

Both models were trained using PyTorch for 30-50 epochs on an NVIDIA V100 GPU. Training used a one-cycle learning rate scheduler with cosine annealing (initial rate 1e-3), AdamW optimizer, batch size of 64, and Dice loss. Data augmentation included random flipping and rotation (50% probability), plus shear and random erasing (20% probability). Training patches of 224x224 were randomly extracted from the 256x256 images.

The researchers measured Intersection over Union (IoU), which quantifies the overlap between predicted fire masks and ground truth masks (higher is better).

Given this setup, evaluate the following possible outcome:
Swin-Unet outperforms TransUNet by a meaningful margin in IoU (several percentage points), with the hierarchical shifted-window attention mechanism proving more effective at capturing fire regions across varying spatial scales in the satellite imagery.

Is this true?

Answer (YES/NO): NO